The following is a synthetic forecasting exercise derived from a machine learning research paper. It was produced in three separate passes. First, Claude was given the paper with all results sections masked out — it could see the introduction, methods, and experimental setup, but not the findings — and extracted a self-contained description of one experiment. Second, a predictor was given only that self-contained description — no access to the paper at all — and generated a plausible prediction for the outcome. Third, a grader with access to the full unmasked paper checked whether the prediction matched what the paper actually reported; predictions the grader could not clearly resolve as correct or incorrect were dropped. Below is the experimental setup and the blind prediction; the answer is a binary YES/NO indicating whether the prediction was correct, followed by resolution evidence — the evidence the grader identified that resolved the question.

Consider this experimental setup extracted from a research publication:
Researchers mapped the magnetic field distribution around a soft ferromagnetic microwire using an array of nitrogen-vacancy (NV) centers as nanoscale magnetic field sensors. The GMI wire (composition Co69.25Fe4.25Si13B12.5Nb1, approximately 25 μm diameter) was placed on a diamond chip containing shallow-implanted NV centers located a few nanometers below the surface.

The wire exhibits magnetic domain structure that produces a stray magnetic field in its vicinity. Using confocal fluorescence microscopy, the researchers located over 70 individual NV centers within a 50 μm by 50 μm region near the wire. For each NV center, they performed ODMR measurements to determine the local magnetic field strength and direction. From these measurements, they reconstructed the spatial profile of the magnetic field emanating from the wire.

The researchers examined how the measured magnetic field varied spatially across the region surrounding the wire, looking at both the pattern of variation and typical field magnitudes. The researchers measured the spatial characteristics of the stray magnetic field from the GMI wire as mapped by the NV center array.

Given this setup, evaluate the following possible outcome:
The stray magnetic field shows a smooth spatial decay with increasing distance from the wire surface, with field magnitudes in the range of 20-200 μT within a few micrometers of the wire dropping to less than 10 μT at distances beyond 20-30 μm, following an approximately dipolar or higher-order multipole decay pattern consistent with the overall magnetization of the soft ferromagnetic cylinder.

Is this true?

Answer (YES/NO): NO